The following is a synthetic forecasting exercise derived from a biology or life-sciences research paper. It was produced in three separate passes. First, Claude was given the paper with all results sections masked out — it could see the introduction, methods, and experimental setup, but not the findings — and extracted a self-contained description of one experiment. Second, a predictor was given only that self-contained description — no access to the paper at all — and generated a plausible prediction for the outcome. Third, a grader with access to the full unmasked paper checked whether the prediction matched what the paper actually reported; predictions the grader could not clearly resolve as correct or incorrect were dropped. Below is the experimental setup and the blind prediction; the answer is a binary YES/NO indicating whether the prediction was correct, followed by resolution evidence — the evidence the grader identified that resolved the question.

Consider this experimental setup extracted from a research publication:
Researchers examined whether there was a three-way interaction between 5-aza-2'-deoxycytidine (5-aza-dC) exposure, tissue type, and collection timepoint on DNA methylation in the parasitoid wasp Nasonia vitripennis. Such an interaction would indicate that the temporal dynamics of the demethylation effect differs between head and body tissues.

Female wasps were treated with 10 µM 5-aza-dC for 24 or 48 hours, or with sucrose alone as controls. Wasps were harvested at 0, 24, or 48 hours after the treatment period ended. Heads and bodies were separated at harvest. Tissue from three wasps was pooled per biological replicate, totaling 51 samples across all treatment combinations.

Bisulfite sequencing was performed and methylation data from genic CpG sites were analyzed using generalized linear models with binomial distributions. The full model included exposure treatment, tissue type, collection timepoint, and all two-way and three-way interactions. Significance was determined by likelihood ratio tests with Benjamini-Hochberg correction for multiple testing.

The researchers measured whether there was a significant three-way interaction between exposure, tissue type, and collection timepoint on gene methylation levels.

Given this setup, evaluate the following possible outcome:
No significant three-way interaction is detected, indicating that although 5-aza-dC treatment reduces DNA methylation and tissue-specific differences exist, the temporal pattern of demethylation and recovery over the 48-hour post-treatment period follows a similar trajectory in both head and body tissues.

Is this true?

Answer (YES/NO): NO